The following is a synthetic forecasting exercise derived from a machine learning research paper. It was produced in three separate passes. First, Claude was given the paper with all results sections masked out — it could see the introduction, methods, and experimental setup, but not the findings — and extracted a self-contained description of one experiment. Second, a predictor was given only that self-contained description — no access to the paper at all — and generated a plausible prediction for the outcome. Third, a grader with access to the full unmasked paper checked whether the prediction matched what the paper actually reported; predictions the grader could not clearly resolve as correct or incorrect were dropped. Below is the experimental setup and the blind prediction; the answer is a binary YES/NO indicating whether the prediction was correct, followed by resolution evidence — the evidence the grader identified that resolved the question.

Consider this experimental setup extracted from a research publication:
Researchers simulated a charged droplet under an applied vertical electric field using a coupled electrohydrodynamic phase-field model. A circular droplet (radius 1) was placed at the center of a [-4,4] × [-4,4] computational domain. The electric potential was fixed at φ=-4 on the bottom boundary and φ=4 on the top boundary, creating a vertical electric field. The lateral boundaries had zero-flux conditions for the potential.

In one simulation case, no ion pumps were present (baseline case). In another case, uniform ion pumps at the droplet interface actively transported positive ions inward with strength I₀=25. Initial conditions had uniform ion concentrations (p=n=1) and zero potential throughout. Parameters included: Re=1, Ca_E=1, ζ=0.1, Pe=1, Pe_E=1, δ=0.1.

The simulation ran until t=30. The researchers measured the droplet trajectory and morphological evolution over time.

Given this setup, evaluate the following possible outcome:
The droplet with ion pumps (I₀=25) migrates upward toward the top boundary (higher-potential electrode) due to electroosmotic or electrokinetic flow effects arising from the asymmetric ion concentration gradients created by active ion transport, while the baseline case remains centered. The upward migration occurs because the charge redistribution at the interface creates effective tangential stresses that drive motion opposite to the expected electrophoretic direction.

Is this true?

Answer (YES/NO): NO